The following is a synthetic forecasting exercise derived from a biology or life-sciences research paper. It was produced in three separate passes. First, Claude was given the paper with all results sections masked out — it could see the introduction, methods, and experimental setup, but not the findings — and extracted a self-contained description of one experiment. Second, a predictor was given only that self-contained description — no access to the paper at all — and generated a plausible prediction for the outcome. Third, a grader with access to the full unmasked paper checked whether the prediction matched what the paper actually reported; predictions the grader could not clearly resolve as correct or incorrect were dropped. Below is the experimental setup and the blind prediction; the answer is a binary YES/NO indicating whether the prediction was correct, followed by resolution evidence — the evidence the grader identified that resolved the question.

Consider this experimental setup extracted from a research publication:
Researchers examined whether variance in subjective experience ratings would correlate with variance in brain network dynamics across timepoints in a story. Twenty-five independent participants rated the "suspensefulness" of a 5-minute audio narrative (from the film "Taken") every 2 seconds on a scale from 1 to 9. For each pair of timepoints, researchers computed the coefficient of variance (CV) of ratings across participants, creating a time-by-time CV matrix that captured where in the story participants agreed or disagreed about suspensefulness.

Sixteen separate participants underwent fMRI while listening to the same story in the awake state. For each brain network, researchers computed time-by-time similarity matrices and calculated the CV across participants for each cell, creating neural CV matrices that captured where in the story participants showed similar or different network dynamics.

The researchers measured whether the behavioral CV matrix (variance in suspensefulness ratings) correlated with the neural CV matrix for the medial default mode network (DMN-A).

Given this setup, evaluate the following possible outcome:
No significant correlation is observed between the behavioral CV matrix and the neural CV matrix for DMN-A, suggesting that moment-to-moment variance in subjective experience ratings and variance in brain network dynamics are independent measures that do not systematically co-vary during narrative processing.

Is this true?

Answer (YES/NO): NO